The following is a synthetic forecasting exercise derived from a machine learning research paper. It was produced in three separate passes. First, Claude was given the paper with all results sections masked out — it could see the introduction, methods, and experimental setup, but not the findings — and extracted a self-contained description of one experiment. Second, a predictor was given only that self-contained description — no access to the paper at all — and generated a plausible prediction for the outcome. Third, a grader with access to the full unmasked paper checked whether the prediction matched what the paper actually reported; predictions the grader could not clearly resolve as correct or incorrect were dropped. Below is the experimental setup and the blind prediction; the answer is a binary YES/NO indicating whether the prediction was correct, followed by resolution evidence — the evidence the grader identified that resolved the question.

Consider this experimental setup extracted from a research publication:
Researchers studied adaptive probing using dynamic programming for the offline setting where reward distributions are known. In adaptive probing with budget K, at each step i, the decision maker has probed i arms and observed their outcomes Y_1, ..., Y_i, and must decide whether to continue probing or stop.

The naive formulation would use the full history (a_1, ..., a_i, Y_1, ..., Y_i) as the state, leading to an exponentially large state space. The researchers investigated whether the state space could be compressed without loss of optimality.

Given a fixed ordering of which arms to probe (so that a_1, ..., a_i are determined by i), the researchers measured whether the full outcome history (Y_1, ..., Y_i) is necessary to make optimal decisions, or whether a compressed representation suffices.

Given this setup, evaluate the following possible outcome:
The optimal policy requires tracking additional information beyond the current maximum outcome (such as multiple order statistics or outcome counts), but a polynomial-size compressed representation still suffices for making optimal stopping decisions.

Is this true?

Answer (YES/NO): NO